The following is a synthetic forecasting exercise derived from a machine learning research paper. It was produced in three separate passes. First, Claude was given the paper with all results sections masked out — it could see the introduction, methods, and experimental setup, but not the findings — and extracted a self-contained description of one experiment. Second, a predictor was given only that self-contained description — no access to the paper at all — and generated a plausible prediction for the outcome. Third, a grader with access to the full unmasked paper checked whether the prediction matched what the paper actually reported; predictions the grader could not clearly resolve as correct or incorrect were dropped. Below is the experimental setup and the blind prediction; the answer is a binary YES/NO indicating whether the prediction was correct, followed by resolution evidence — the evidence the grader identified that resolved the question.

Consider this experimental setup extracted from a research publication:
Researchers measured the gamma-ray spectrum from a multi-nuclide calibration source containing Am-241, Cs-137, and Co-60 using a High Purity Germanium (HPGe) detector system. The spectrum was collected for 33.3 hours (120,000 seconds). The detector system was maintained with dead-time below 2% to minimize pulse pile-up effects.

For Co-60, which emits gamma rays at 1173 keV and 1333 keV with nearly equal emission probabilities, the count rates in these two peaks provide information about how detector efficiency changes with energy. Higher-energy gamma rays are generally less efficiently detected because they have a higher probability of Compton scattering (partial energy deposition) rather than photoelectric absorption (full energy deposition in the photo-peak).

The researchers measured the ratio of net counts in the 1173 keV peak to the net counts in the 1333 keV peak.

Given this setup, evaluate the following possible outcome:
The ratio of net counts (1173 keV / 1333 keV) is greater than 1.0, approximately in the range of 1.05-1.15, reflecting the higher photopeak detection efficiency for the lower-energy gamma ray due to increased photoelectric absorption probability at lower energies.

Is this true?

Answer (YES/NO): YES